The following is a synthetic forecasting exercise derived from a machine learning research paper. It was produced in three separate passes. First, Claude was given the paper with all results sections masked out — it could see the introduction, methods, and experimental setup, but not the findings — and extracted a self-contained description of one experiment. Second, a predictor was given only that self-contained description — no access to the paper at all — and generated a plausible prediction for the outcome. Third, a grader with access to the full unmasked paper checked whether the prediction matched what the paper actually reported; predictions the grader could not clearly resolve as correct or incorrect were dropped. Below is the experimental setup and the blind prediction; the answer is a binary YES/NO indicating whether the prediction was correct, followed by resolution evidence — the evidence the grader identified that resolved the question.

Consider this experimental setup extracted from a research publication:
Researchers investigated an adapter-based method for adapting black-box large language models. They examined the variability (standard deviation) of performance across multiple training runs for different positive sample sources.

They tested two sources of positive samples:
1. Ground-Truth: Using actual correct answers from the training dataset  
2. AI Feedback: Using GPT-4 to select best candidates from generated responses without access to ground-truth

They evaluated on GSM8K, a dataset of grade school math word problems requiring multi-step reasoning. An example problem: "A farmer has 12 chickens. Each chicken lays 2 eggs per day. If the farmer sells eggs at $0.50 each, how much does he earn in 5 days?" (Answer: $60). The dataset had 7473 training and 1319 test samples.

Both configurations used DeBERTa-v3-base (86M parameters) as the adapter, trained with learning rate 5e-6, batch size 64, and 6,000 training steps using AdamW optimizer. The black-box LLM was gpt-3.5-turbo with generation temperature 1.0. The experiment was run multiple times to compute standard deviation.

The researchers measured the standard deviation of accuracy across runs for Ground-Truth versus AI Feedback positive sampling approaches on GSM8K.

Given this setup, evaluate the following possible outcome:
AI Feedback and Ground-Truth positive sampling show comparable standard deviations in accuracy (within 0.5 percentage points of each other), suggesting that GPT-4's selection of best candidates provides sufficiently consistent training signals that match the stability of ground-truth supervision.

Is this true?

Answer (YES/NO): YES